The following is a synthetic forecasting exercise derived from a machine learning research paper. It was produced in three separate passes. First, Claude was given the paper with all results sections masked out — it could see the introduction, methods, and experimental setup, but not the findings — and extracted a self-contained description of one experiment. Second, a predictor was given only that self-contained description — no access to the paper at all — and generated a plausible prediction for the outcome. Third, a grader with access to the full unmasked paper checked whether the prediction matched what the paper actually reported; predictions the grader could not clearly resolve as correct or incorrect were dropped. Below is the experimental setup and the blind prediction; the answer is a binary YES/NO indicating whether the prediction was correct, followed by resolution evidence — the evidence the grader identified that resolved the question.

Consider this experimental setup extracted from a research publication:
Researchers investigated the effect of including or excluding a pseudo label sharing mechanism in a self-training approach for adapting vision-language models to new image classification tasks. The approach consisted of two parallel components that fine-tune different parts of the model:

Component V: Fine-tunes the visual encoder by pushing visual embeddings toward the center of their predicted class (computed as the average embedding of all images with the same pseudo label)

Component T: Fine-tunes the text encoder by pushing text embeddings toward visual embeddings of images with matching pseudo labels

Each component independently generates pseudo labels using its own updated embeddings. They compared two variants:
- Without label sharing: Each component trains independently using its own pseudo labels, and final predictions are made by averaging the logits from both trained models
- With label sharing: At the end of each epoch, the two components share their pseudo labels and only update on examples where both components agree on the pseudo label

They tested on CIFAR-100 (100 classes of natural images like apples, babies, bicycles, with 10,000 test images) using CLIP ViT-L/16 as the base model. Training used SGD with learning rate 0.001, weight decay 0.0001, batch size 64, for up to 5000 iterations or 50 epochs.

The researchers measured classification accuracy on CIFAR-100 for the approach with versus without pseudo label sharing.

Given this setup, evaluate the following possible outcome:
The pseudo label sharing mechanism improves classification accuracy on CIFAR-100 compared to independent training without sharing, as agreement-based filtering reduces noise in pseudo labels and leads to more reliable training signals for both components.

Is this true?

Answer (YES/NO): YES